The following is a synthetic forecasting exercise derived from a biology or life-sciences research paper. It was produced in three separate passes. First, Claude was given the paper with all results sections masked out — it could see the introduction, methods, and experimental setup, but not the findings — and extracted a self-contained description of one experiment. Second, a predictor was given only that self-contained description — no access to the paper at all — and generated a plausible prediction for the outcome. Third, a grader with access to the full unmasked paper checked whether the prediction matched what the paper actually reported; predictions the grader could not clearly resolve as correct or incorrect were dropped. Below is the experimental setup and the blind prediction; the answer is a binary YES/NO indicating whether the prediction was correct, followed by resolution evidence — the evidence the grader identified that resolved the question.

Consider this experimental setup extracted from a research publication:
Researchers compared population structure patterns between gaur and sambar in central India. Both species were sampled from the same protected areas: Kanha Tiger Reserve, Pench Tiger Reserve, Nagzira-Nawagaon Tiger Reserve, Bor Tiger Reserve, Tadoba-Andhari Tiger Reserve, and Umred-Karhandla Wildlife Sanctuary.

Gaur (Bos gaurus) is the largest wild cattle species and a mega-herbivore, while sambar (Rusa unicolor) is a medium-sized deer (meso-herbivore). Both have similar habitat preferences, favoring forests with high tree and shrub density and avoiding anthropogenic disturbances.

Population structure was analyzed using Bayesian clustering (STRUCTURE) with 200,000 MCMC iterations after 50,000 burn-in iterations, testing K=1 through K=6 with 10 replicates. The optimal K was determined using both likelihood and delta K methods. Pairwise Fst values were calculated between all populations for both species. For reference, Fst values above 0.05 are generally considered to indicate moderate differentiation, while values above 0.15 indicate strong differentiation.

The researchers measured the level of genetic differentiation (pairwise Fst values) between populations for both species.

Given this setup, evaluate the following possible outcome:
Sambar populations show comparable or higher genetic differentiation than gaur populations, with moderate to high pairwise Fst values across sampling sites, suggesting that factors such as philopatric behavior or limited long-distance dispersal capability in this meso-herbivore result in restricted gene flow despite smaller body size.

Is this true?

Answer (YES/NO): NO